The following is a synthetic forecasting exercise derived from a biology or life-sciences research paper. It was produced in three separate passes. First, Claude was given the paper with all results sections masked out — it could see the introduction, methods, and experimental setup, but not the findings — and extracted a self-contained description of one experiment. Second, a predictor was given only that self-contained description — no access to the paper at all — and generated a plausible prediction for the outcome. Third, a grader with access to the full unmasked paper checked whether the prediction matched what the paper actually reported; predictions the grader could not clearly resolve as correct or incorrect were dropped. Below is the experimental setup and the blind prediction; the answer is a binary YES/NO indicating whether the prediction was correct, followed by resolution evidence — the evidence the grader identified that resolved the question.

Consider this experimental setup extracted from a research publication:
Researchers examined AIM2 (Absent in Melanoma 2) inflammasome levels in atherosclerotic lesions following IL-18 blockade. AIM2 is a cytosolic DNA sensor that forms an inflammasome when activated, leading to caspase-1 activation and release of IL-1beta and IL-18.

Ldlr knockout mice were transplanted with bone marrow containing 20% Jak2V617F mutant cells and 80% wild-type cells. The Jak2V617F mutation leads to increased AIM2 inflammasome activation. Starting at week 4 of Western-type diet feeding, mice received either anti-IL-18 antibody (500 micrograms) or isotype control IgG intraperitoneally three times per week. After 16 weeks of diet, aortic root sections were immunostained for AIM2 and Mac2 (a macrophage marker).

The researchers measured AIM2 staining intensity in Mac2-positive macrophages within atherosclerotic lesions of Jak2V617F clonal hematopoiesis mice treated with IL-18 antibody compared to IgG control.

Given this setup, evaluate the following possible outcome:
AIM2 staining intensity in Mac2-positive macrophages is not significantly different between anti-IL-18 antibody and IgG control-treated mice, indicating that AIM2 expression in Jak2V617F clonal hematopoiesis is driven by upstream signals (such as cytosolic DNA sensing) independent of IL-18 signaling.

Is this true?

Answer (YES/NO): NO